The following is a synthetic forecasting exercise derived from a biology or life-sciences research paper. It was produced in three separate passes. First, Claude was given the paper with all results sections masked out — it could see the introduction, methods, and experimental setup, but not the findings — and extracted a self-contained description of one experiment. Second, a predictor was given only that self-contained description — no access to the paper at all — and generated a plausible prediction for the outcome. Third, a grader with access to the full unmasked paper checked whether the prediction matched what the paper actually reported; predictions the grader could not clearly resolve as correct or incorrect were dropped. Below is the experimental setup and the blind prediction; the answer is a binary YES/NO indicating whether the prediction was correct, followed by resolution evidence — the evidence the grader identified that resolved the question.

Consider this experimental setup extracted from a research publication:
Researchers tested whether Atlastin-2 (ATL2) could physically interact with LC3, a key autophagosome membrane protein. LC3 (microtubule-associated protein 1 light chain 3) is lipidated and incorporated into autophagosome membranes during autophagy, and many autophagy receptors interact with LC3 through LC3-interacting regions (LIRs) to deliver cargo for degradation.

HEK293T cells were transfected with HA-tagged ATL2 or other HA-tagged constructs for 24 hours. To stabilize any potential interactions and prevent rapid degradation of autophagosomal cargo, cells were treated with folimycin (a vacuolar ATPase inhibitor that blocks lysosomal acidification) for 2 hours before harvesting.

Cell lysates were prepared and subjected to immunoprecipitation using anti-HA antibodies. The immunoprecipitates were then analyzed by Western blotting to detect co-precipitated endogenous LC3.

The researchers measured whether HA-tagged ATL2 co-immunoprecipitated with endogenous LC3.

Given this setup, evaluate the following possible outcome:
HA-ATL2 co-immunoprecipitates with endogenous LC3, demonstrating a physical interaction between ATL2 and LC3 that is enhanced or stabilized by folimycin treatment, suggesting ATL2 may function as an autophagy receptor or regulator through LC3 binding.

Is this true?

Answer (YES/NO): NO